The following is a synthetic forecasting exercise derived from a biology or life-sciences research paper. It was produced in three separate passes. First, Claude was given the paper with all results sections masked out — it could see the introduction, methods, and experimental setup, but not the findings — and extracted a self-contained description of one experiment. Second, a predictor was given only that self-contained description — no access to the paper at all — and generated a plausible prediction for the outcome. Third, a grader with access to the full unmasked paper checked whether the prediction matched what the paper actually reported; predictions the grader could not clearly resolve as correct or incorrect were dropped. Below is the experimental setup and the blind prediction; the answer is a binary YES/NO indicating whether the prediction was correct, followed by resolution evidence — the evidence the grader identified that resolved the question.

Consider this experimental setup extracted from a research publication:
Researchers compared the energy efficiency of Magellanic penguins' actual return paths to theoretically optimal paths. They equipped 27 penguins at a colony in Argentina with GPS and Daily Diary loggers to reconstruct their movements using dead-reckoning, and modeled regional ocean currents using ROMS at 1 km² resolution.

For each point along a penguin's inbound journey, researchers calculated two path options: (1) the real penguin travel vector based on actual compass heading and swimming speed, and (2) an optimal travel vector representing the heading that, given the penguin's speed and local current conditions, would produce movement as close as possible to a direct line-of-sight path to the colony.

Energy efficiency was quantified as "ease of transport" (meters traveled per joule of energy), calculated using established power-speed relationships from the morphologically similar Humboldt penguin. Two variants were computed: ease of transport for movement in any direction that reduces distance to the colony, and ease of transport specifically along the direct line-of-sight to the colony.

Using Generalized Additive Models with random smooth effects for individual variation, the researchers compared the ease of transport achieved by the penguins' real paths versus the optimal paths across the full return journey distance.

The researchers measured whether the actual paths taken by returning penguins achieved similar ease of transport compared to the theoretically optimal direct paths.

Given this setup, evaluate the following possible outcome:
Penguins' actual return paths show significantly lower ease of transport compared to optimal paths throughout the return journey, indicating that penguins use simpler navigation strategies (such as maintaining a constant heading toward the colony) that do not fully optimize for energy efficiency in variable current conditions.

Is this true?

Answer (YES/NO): NO